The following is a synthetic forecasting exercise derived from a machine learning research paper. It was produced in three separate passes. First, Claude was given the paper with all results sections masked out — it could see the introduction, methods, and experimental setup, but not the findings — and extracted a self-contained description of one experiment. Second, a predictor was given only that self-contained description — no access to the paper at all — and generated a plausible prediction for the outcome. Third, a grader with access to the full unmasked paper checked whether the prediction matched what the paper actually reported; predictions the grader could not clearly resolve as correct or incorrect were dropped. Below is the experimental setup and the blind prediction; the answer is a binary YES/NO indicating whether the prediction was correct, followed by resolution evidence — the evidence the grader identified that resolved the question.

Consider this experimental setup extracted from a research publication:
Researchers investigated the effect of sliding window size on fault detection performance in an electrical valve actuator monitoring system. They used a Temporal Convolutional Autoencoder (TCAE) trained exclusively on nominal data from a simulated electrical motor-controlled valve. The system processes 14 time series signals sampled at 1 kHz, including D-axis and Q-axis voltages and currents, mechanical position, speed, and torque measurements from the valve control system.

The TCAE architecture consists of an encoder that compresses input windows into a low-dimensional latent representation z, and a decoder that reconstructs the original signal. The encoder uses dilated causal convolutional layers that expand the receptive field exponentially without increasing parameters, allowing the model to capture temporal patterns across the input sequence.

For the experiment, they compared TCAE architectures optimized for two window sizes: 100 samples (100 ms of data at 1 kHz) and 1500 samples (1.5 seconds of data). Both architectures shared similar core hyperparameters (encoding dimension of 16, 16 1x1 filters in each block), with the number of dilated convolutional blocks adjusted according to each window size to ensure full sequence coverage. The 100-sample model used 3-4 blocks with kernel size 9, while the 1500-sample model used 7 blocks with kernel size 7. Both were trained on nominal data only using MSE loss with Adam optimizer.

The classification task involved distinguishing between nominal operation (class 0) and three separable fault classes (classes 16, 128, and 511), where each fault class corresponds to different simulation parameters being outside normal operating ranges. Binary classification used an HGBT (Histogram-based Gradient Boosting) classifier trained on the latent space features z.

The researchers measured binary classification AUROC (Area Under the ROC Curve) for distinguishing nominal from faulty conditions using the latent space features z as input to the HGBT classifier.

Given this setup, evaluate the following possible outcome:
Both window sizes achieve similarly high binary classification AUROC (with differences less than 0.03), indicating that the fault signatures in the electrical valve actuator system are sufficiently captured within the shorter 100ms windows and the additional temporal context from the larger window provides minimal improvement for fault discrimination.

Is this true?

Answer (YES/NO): NO